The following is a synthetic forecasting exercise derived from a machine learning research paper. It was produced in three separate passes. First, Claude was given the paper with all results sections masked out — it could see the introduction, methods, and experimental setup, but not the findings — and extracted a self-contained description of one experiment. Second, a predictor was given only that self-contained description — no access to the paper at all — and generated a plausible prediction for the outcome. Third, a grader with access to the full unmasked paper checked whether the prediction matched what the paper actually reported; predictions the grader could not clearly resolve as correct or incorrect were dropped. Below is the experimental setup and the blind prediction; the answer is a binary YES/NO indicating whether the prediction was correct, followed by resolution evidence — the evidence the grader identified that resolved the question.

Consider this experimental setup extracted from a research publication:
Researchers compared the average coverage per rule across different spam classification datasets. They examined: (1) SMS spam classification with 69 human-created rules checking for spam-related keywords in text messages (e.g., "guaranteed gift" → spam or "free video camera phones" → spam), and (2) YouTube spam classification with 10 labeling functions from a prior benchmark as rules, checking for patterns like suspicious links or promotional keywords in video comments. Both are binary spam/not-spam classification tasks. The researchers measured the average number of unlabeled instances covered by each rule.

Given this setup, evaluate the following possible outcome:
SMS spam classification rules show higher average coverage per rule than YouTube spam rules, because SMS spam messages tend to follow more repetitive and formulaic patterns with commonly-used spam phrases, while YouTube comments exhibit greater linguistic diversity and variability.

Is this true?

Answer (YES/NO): NO